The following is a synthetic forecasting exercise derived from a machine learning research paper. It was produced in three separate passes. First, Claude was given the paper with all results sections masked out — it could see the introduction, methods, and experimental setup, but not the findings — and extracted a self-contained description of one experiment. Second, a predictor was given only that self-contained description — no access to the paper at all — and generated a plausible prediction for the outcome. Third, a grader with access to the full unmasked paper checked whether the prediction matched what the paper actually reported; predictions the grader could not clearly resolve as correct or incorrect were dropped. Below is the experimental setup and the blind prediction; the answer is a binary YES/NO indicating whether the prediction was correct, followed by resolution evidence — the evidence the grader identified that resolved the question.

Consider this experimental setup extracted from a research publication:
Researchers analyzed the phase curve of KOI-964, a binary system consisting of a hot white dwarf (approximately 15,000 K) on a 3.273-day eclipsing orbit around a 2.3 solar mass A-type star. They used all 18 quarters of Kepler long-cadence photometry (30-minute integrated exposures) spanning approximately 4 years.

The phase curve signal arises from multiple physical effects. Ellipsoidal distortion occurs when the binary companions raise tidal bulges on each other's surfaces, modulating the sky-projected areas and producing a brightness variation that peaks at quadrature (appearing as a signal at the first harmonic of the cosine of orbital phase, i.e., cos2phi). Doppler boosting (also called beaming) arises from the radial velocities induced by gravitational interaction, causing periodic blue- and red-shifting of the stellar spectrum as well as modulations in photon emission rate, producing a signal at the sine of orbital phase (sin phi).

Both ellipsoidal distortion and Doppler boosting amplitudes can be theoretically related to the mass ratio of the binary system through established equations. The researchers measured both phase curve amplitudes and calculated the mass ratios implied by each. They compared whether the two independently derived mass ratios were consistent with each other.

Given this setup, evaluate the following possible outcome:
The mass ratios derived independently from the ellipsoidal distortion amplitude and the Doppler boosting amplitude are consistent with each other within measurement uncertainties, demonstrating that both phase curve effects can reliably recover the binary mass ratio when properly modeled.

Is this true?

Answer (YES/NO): NO